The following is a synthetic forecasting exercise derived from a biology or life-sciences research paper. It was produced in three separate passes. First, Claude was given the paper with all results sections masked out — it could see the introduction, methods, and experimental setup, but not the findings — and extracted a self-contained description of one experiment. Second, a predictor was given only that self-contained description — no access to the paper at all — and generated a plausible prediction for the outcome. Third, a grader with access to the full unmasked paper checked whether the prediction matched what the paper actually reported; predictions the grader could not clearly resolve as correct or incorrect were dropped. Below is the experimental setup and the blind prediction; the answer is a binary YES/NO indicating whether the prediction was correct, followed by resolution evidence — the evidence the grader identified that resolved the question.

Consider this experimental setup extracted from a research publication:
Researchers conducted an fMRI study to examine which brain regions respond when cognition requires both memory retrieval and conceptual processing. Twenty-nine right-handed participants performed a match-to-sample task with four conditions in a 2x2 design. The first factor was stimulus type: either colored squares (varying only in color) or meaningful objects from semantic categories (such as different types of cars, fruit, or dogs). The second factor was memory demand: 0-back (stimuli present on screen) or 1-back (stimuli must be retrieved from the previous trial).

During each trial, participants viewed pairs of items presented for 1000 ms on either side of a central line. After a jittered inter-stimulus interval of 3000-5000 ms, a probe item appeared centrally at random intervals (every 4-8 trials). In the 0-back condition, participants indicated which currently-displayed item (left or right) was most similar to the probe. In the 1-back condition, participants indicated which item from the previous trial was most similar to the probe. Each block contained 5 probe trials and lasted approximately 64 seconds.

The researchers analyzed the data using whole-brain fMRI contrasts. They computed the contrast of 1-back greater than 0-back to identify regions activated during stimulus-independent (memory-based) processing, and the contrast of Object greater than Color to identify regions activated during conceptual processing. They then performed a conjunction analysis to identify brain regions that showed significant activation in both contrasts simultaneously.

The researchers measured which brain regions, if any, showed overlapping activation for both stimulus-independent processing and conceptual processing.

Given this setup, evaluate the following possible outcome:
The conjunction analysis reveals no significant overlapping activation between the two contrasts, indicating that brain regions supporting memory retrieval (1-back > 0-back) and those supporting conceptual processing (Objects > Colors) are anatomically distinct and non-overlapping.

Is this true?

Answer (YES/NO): NO